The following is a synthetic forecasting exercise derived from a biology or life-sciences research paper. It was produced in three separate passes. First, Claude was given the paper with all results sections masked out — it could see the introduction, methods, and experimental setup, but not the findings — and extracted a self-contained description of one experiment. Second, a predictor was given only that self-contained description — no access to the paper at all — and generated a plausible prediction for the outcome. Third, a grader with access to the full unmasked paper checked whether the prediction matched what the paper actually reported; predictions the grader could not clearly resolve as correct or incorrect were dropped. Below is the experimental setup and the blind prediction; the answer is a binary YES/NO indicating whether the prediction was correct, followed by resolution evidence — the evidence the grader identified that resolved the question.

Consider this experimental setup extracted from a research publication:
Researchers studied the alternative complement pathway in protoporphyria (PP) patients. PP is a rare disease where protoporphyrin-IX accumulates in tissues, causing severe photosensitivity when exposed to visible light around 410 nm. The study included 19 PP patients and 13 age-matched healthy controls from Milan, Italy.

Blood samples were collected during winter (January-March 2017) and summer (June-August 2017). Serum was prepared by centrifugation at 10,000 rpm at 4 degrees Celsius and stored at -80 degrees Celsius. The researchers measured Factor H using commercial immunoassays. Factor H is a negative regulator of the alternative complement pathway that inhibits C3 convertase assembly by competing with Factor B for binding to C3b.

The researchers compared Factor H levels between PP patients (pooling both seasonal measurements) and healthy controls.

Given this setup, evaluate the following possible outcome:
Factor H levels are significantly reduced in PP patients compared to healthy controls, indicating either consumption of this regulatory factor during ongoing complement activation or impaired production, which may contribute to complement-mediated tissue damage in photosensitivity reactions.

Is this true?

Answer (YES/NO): NO